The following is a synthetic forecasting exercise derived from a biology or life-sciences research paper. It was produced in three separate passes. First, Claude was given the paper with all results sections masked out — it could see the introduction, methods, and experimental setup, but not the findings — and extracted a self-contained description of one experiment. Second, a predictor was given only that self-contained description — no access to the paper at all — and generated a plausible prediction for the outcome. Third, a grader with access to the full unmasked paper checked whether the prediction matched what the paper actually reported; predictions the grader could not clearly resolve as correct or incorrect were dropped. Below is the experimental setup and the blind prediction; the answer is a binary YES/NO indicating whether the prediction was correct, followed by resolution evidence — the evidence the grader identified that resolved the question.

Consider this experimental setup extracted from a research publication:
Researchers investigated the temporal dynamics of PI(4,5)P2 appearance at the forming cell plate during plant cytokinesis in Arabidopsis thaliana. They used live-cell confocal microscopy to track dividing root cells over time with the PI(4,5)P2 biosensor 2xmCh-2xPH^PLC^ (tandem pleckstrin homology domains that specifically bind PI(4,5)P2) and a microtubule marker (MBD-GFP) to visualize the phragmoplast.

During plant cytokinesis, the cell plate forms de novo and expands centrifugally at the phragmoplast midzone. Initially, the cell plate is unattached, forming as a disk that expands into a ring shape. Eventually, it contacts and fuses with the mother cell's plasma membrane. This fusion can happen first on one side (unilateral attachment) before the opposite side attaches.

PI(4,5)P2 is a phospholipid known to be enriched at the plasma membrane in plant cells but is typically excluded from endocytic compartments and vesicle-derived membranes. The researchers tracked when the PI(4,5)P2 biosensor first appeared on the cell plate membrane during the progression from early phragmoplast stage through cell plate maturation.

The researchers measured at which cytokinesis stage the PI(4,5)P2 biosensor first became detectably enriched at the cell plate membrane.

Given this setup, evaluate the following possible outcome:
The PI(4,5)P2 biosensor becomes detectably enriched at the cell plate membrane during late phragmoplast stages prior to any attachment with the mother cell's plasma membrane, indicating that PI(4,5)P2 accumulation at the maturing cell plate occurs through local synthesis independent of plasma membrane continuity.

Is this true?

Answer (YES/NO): NO